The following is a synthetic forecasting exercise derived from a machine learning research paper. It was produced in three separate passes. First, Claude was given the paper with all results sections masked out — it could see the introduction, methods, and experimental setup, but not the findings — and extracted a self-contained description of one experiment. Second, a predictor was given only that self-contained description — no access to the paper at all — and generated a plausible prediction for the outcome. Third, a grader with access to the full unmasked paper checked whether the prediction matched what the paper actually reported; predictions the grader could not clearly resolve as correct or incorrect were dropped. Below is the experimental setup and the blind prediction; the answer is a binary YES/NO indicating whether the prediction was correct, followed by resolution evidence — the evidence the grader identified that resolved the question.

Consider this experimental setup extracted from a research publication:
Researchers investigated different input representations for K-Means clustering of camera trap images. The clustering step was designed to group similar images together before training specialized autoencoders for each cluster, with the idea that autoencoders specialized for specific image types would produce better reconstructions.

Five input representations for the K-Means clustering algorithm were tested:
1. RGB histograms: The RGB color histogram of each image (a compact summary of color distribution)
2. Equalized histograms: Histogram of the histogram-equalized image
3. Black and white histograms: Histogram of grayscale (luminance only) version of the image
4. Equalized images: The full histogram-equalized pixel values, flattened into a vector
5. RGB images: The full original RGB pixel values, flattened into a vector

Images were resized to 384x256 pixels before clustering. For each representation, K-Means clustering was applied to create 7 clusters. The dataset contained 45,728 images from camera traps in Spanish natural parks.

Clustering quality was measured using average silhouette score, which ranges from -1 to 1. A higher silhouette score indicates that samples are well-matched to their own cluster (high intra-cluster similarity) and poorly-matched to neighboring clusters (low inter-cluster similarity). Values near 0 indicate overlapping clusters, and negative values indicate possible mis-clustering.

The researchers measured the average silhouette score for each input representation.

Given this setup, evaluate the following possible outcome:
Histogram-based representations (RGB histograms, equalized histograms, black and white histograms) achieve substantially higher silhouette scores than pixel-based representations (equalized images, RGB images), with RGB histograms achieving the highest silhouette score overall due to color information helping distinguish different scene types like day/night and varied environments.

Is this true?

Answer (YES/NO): NO